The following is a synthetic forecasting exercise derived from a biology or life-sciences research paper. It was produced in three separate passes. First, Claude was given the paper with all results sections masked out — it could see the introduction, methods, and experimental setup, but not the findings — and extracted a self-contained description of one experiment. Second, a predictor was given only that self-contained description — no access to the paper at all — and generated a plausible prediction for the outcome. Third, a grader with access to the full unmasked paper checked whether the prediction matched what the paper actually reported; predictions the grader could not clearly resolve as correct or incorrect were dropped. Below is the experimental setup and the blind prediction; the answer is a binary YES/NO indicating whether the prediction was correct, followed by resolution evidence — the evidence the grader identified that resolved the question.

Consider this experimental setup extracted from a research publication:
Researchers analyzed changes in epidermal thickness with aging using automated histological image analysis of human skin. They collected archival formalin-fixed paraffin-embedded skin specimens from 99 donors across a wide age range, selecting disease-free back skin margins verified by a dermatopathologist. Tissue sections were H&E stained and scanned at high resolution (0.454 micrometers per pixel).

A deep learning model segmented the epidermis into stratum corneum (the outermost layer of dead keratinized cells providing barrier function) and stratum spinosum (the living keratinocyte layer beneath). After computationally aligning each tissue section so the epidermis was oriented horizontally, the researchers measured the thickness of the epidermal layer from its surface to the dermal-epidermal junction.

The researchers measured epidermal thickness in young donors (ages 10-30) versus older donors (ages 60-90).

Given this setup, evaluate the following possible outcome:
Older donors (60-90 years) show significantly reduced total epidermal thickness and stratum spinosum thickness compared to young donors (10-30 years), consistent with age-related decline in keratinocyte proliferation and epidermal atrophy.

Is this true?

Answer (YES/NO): YES